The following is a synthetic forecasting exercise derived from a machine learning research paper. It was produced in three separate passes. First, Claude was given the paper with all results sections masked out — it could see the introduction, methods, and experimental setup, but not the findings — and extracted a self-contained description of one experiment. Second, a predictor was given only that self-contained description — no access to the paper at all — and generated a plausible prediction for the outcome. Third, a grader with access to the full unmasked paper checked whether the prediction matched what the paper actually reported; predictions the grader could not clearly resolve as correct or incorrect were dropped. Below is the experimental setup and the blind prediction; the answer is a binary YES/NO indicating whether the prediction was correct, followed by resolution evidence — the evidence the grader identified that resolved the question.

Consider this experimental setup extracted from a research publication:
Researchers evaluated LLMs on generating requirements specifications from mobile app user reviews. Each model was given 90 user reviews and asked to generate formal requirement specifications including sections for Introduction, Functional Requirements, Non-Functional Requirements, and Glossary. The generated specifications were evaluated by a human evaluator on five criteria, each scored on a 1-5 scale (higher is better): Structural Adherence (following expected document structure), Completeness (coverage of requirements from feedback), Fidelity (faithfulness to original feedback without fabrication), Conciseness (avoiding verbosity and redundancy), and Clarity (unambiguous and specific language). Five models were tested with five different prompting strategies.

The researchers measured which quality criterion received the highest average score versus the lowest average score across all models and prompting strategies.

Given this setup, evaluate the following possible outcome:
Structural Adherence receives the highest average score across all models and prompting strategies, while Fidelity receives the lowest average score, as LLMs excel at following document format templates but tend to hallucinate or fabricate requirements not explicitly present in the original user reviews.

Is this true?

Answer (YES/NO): NO